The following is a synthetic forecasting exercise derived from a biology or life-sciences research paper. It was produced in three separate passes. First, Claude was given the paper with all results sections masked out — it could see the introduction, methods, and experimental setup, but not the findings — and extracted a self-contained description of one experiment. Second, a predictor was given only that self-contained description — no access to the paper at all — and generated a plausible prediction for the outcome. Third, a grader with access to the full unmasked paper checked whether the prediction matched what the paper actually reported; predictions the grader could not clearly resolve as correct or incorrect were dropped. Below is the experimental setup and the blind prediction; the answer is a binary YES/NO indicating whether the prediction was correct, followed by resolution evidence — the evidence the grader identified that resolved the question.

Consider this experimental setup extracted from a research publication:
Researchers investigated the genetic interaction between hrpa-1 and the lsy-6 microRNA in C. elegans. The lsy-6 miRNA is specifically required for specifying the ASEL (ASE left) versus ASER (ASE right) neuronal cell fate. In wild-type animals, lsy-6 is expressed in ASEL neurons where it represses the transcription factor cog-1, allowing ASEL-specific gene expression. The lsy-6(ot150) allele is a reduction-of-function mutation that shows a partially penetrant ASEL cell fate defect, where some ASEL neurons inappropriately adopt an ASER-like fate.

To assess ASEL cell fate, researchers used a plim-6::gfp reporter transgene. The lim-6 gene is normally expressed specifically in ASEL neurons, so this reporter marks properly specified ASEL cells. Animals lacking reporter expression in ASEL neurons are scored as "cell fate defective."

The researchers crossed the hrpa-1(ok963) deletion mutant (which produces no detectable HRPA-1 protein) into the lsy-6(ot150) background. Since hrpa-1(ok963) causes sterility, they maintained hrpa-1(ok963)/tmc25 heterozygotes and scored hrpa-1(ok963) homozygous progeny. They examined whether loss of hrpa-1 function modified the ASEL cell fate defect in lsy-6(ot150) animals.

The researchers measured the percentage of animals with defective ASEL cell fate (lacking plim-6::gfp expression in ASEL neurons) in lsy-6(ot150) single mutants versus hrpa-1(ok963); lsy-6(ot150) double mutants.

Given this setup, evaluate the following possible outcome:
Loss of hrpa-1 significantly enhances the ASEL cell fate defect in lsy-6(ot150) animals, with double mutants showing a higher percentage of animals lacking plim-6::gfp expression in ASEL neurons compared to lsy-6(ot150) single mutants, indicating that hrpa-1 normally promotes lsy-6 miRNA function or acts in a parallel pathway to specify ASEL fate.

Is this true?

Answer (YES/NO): YES